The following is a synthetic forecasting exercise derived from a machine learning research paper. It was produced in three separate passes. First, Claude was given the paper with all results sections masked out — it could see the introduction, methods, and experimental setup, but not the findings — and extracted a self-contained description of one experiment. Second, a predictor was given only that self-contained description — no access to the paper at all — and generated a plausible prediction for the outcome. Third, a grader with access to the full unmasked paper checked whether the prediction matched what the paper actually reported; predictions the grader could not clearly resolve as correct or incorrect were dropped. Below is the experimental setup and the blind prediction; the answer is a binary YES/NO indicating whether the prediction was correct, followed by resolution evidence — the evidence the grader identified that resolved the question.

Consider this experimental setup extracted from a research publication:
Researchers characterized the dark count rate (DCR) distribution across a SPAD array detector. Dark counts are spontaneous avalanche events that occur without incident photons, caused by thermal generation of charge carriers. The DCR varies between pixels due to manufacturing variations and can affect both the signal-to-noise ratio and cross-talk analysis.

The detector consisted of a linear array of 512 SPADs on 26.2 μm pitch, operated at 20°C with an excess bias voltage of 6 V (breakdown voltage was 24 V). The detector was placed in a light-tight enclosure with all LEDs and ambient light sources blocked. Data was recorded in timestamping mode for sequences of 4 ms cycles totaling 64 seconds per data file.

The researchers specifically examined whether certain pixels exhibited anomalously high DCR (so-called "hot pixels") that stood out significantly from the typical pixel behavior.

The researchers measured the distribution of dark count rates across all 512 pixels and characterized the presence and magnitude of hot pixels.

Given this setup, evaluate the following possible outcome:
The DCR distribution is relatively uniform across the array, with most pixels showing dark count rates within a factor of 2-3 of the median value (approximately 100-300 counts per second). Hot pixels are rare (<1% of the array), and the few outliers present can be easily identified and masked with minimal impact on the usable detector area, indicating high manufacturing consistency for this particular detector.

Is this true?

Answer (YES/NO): NO